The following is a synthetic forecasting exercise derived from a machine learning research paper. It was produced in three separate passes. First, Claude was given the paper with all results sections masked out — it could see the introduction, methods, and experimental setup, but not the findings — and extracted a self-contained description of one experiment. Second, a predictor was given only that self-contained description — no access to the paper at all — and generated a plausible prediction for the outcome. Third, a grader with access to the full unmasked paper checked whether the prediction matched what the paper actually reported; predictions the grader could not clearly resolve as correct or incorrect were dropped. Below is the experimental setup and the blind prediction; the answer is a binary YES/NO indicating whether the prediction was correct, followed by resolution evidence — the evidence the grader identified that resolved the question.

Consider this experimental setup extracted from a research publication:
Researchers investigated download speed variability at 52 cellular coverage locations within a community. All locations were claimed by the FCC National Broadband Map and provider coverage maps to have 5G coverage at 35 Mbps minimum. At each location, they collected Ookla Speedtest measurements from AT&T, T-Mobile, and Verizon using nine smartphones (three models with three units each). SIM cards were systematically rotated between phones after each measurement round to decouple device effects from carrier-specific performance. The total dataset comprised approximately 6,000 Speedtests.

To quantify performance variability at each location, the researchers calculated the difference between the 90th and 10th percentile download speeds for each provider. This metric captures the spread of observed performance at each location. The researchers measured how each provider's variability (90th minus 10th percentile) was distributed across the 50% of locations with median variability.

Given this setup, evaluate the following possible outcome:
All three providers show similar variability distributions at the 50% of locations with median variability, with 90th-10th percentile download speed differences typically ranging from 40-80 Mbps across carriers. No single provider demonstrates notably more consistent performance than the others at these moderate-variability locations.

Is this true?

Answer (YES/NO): NO